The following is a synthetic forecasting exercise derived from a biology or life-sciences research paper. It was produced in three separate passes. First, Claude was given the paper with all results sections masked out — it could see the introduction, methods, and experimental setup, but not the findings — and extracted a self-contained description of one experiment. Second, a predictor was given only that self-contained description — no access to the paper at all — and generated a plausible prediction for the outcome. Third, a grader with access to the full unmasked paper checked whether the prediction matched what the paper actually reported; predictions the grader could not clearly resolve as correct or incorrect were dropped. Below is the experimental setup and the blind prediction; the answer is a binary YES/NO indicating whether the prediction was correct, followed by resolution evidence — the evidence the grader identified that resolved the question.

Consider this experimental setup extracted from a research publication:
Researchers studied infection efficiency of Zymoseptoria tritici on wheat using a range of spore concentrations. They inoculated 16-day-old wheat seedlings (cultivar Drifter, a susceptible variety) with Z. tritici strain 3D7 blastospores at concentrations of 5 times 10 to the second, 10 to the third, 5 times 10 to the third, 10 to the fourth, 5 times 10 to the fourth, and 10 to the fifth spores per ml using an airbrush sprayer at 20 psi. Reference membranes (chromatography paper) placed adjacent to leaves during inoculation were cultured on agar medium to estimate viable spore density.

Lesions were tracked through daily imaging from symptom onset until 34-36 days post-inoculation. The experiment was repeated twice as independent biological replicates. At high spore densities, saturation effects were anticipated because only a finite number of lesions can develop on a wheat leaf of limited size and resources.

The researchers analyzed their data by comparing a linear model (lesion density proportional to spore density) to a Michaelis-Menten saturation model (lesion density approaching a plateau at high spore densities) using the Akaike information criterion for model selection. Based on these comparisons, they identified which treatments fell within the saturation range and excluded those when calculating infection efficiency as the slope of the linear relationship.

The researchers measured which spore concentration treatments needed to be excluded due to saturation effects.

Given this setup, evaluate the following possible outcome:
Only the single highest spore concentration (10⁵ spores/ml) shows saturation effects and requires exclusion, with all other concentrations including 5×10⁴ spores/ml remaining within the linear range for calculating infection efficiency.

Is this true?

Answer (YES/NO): YES